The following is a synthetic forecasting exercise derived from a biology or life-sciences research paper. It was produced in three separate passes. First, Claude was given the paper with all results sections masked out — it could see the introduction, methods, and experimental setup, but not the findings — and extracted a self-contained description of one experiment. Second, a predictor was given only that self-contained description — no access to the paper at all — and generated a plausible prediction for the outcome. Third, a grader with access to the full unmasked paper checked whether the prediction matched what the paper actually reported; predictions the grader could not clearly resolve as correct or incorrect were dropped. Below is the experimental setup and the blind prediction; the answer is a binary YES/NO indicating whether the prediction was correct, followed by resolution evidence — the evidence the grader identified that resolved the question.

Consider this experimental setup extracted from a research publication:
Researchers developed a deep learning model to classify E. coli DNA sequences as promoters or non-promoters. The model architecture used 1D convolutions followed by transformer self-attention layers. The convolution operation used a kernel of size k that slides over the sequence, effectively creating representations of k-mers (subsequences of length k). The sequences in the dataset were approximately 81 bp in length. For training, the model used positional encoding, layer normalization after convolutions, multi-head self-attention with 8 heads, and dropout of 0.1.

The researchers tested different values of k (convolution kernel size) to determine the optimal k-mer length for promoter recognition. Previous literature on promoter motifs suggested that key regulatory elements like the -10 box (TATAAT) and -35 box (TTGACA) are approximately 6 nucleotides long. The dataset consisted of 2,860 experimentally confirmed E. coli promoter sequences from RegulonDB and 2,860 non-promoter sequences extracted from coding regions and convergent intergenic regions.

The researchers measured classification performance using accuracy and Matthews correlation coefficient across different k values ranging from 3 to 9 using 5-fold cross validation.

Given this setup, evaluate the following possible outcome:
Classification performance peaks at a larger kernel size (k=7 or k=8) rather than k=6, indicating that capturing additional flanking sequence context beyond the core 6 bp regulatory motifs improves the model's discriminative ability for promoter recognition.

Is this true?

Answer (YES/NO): YES